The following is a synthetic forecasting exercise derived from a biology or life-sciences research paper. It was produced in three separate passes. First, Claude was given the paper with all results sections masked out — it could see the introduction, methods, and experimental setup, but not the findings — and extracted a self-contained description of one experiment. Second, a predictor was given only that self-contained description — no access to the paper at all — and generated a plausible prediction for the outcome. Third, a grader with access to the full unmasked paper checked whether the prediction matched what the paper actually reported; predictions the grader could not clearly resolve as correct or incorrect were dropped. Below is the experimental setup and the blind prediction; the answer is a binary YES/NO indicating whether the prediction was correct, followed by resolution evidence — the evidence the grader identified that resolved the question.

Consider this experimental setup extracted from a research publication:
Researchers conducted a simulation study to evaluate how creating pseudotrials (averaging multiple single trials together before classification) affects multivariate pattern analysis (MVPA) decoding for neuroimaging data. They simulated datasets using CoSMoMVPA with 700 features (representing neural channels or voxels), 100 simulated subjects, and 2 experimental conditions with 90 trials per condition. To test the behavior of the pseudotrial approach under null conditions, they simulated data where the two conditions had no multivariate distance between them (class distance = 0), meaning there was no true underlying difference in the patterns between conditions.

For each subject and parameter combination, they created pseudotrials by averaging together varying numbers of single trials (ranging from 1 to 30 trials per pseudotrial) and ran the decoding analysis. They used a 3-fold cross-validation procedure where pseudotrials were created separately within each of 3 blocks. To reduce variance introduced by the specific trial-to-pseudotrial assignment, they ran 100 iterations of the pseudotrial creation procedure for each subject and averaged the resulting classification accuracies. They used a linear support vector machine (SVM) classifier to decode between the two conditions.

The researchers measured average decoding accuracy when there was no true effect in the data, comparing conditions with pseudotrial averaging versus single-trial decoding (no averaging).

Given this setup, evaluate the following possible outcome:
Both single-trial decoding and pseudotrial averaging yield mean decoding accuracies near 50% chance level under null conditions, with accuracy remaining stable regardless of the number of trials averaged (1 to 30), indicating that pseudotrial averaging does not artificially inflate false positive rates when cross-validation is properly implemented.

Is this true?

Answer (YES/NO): YES